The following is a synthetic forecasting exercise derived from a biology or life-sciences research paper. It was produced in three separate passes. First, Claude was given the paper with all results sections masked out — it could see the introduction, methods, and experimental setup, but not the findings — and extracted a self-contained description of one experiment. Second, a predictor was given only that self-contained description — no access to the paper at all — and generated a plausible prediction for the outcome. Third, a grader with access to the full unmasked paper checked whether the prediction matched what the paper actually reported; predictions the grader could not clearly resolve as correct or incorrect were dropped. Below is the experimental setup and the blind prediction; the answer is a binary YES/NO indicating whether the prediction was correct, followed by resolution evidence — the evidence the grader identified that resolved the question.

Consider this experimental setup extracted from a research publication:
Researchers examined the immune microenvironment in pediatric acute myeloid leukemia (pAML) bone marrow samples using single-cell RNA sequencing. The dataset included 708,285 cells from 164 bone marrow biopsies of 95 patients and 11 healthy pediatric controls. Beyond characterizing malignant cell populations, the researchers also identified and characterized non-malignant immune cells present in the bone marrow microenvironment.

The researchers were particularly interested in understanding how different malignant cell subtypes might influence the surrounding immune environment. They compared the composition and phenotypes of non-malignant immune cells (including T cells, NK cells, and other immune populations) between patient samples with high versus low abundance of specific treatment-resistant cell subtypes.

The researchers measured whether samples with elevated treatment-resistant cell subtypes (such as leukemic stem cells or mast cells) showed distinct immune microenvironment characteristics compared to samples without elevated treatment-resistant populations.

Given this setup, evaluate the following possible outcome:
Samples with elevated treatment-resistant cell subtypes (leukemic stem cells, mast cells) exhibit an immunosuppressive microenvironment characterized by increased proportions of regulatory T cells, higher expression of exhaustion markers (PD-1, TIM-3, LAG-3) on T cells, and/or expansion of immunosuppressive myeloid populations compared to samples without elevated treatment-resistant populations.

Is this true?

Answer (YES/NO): YES